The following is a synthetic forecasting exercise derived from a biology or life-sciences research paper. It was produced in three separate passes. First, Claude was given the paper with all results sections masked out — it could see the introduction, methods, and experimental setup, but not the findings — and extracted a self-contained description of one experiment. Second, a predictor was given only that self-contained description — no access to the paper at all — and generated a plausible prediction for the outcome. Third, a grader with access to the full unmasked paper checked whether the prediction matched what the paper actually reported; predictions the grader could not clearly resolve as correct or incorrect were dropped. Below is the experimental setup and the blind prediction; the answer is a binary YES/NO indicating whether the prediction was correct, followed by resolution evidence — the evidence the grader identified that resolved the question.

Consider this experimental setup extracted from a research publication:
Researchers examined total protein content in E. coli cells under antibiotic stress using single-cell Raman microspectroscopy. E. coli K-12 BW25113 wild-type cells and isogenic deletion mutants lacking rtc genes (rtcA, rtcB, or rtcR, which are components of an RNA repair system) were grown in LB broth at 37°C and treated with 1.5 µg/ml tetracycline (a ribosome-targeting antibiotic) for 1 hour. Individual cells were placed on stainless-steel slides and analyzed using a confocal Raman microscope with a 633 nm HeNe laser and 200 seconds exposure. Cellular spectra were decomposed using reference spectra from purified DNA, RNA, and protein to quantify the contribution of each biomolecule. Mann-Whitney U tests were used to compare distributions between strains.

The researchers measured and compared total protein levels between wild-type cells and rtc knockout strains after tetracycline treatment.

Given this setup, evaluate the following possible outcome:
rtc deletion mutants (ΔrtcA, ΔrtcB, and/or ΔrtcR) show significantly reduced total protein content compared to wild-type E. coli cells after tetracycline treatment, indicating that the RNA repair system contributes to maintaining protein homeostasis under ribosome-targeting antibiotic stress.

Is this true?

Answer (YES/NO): NO